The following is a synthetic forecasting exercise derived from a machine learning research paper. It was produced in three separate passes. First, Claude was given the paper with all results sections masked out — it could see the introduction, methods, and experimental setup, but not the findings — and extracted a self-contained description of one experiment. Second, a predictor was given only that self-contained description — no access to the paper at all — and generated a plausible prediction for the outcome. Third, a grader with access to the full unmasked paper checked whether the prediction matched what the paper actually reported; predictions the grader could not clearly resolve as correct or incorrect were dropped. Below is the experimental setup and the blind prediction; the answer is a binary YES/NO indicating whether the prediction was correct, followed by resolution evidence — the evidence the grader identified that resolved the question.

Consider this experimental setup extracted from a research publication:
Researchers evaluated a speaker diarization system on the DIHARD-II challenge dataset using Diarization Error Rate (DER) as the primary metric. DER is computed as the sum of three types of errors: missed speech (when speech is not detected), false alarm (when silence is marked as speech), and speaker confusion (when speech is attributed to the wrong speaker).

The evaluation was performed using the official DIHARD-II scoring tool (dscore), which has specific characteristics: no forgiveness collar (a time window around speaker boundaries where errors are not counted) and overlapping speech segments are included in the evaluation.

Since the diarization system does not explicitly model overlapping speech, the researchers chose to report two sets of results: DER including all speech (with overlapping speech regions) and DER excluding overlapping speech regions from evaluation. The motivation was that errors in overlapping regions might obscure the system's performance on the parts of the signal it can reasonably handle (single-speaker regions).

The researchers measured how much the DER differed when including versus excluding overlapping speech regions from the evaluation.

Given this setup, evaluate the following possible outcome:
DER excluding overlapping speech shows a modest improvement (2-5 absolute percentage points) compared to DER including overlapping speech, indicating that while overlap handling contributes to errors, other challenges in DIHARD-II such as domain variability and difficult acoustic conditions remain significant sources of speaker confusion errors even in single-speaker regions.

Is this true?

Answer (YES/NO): NO